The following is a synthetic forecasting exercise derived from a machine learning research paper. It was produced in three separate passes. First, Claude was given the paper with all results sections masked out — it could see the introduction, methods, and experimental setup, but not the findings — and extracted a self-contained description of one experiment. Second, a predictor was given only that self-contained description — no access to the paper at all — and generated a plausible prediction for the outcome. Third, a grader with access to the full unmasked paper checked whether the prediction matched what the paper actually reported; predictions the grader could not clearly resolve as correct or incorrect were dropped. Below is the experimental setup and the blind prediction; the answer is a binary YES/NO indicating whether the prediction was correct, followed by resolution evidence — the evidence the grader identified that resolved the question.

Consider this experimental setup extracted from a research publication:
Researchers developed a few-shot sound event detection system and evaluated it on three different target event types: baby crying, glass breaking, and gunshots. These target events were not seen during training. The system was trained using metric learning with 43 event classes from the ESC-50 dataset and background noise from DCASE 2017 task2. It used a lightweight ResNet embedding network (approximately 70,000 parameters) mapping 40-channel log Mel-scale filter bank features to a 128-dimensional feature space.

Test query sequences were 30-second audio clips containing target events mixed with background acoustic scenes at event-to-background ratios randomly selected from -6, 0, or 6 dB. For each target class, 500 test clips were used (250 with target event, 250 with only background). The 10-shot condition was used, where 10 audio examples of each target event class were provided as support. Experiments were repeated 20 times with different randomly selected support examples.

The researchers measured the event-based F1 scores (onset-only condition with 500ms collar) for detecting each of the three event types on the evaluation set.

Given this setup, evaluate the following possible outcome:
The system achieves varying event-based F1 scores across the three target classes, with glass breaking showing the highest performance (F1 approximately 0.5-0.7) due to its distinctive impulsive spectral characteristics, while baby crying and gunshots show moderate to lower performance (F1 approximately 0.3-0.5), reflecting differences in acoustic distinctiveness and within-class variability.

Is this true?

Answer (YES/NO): YES